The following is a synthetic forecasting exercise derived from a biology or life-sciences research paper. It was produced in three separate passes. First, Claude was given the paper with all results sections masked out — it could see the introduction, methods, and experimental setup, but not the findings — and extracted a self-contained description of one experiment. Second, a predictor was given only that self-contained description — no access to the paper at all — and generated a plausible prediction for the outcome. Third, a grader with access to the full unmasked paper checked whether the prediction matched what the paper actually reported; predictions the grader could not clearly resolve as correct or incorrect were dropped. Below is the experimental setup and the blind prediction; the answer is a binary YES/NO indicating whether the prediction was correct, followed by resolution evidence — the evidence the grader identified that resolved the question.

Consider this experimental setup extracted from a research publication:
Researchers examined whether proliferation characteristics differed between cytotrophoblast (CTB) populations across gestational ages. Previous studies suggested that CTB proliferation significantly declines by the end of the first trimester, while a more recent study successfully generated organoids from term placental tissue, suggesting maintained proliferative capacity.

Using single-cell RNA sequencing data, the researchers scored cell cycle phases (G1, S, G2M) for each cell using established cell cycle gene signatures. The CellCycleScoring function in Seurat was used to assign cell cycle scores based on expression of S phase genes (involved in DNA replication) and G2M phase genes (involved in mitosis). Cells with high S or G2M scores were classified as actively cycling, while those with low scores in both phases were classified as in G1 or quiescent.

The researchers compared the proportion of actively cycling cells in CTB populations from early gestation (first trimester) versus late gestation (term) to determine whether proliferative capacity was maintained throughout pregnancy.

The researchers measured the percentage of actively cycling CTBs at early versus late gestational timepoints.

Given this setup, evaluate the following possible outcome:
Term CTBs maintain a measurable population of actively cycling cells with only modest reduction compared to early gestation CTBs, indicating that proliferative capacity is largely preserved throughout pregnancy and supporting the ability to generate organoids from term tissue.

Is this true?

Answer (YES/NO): NO